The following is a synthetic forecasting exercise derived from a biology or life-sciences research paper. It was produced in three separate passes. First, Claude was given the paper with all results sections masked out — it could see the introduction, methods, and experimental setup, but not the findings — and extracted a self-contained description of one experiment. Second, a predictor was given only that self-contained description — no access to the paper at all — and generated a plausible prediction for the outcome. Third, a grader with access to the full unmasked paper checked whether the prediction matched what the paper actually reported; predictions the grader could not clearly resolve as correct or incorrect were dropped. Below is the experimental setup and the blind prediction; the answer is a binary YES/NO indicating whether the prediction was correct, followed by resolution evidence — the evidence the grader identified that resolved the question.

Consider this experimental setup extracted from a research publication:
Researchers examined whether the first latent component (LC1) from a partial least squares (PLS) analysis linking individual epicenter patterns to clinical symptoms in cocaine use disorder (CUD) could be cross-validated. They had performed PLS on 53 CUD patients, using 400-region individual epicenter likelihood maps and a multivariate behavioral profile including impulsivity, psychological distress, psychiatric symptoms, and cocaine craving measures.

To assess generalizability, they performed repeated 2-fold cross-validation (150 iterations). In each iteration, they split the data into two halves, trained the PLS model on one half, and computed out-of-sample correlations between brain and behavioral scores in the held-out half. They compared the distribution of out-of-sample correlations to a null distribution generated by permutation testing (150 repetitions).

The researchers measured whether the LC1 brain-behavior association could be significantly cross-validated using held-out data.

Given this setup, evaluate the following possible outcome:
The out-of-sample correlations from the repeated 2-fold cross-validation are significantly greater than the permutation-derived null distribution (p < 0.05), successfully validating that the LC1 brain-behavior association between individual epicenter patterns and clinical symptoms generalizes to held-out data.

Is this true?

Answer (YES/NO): YES